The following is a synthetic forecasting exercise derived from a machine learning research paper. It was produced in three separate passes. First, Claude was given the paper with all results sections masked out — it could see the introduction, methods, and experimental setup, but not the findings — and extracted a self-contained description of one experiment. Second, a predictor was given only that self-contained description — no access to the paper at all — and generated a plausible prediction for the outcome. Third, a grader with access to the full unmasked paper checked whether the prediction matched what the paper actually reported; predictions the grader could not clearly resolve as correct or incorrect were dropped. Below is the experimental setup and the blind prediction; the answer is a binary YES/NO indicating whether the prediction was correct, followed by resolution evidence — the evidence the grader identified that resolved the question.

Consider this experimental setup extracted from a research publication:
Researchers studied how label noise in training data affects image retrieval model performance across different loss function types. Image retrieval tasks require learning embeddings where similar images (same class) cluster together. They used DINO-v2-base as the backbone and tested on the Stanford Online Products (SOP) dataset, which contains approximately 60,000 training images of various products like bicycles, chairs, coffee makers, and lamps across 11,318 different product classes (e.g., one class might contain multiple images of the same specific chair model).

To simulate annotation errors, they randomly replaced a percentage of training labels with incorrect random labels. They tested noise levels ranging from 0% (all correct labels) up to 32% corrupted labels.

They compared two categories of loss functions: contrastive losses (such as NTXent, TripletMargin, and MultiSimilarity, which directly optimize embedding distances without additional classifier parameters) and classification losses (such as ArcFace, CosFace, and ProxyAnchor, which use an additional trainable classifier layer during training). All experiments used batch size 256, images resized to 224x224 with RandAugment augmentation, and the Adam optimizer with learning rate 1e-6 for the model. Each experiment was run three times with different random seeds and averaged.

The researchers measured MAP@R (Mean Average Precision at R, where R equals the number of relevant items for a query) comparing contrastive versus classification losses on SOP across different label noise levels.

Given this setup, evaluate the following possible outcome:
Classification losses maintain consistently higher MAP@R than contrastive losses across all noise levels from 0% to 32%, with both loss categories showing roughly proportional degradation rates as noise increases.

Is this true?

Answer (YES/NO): NO